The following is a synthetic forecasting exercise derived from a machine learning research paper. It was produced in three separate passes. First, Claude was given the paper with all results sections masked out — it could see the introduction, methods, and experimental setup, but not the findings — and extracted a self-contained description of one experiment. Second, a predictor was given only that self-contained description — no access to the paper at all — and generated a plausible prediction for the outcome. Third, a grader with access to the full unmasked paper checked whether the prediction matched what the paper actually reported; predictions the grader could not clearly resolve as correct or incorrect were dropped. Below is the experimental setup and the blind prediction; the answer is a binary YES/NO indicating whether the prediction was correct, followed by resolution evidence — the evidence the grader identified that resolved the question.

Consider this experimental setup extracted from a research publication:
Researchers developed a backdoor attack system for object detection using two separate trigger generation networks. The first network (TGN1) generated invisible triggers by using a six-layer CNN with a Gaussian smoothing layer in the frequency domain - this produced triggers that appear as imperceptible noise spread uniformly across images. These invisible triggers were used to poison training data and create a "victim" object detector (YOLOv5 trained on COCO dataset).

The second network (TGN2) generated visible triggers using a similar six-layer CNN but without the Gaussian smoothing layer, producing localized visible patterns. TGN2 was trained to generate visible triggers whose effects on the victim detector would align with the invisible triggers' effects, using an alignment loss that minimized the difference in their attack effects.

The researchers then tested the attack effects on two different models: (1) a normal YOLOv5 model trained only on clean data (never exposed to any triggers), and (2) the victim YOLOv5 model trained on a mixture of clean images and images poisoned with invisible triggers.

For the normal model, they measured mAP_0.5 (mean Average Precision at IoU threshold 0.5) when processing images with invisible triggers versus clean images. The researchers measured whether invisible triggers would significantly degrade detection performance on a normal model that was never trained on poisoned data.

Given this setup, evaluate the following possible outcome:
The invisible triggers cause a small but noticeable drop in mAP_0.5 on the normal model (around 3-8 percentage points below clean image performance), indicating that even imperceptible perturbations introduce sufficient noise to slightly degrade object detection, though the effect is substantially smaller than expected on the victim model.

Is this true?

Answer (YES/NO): NO